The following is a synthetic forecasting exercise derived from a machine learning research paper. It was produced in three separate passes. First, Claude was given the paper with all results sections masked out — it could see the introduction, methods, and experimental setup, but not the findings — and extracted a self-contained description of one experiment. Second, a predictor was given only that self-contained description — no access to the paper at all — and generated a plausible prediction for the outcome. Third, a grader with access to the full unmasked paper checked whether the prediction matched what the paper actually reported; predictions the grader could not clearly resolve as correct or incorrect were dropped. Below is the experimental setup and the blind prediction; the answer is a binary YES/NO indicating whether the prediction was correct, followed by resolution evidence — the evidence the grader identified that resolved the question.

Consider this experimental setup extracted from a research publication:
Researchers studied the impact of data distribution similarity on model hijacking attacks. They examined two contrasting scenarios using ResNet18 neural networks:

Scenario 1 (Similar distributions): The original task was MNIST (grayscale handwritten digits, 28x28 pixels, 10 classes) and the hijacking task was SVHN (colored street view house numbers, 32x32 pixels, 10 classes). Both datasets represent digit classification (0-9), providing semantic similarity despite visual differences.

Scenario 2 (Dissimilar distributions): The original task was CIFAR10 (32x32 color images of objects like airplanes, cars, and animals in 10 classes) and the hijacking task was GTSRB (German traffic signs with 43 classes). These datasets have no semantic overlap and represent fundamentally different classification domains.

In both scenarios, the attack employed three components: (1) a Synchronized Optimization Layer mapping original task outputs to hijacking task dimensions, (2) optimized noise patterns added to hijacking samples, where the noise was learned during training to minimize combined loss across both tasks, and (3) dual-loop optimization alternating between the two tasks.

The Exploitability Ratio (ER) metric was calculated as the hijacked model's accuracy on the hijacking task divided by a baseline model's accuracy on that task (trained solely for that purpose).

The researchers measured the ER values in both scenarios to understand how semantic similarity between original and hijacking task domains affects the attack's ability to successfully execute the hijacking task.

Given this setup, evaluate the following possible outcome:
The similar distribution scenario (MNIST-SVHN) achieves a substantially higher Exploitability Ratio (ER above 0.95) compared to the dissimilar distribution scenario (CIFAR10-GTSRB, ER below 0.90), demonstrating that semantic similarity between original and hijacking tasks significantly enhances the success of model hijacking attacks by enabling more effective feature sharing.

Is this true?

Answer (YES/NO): NO